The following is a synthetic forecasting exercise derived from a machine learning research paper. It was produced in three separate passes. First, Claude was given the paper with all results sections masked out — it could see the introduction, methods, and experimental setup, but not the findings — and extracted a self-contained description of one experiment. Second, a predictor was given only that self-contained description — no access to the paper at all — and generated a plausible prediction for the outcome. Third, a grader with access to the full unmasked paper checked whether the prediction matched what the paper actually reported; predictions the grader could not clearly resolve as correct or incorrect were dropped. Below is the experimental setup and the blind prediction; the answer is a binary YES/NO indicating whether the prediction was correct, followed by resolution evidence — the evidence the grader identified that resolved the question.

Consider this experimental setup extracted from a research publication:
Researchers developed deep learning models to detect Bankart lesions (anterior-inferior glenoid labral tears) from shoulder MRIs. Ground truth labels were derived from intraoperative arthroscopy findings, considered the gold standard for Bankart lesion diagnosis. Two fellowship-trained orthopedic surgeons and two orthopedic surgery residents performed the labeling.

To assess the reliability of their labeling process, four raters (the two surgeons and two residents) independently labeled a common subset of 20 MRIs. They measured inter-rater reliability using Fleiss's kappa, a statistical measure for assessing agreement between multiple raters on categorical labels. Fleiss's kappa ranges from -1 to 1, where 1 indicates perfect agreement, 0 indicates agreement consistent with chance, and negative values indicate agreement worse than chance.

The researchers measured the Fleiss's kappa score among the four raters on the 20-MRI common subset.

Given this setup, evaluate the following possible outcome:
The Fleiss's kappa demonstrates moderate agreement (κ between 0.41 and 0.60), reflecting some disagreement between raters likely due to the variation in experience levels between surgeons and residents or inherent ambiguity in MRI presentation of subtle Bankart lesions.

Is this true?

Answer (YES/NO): NO